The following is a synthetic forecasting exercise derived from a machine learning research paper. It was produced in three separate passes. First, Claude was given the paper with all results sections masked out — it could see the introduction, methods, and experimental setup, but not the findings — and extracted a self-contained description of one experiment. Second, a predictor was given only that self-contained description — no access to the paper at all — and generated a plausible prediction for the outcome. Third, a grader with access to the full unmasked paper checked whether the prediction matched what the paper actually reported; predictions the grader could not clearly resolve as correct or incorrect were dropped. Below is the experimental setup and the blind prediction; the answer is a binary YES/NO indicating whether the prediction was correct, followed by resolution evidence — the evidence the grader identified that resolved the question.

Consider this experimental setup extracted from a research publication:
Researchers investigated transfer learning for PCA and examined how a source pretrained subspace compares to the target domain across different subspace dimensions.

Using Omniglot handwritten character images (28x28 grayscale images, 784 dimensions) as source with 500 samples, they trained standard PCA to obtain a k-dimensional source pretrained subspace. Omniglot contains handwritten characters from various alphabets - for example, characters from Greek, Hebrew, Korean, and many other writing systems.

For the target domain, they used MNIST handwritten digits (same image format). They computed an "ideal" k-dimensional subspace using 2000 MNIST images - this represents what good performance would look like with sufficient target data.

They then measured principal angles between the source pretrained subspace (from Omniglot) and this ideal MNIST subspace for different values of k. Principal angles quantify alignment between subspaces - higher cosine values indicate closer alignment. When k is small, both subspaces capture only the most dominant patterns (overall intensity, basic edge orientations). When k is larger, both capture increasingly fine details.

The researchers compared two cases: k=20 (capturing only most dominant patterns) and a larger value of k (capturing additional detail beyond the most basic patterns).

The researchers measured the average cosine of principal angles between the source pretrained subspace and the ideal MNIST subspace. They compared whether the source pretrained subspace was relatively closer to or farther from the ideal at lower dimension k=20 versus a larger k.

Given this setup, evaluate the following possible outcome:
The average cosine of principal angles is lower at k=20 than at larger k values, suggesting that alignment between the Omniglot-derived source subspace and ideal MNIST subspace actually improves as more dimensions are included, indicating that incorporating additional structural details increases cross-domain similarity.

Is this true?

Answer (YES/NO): YES